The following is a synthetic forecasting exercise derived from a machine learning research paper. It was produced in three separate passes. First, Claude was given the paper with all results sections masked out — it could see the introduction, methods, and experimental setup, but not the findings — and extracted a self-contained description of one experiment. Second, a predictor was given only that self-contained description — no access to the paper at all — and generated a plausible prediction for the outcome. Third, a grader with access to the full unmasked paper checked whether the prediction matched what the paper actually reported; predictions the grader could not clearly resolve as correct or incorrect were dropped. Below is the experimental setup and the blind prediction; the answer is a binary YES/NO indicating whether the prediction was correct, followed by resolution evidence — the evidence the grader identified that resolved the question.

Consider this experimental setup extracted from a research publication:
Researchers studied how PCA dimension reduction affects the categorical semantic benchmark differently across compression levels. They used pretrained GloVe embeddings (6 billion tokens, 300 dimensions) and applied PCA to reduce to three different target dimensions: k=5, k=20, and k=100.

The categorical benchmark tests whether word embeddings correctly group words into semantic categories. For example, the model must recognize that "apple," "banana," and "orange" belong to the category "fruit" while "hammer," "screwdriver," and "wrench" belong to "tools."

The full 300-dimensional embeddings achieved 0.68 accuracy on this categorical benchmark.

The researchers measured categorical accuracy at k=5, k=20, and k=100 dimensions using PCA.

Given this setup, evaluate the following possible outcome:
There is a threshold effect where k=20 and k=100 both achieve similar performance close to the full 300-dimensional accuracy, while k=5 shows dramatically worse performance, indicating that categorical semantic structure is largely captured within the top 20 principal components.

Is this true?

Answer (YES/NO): NO